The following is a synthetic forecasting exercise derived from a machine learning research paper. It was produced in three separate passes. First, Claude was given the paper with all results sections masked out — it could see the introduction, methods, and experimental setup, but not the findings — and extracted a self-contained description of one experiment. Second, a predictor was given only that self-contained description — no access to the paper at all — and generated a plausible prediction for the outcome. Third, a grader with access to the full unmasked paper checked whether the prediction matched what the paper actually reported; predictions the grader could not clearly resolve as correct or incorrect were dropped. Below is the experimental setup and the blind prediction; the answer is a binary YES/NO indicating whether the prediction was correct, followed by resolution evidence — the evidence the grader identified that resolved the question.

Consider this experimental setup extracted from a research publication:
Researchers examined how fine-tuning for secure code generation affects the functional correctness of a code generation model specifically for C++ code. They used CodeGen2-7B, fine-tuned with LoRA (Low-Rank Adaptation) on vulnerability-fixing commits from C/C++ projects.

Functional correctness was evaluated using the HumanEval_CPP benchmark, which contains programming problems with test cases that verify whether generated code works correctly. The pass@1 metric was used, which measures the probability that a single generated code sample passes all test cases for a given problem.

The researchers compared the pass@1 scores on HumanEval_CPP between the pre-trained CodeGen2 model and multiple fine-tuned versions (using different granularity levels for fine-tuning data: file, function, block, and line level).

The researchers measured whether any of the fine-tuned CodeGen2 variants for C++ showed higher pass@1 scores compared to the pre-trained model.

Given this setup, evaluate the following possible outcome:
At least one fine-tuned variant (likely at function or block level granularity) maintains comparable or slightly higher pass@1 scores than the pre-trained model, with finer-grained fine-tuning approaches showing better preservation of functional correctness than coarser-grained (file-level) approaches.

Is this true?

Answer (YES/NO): NO